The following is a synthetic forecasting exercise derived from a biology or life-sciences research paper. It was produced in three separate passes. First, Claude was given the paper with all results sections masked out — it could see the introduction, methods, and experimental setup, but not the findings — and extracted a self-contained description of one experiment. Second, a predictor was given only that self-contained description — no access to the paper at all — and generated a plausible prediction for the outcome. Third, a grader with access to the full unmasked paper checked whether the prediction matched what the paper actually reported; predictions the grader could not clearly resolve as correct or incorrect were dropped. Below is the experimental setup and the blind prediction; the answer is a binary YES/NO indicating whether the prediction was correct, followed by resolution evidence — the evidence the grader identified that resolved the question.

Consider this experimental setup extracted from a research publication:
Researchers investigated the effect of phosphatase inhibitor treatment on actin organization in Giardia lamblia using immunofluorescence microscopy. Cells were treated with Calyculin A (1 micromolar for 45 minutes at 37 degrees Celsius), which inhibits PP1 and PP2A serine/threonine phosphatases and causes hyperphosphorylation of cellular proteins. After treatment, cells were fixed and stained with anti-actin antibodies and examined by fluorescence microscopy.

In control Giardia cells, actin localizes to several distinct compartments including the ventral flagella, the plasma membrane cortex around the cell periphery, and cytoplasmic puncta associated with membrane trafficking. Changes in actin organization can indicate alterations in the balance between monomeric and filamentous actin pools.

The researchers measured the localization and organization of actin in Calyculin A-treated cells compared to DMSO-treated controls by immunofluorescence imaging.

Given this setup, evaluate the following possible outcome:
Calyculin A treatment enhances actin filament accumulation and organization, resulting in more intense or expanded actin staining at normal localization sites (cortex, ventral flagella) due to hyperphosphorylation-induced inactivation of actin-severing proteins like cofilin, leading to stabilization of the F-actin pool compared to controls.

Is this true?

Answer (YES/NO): NO